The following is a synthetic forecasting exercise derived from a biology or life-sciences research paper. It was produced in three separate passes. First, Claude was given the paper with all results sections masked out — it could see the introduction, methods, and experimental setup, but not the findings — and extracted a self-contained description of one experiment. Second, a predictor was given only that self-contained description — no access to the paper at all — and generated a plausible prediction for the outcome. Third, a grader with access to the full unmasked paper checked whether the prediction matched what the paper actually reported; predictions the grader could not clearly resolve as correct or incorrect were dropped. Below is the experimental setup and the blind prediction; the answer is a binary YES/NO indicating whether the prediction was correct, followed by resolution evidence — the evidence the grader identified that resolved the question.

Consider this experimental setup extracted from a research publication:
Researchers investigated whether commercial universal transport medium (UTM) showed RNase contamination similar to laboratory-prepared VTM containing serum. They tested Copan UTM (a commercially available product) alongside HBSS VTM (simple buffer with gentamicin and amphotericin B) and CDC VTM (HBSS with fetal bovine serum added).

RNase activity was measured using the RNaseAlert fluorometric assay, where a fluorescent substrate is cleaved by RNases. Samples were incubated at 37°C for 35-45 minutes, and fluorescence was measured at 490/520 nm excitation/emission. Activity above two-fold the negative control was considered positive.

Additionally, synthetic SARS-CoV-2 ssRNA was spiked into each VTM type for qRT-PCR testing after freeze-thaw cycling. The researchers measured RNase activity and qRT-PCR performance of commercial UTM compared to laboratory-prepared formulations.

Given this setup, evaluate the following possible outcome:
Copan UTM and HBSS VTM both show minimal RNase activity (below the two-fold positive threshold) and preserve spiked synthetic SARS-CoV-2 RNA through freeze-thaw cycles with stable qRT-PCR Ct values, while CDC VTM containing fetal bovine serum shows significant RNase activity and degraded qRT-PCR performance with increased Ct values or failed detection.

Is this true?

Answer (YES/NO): NO